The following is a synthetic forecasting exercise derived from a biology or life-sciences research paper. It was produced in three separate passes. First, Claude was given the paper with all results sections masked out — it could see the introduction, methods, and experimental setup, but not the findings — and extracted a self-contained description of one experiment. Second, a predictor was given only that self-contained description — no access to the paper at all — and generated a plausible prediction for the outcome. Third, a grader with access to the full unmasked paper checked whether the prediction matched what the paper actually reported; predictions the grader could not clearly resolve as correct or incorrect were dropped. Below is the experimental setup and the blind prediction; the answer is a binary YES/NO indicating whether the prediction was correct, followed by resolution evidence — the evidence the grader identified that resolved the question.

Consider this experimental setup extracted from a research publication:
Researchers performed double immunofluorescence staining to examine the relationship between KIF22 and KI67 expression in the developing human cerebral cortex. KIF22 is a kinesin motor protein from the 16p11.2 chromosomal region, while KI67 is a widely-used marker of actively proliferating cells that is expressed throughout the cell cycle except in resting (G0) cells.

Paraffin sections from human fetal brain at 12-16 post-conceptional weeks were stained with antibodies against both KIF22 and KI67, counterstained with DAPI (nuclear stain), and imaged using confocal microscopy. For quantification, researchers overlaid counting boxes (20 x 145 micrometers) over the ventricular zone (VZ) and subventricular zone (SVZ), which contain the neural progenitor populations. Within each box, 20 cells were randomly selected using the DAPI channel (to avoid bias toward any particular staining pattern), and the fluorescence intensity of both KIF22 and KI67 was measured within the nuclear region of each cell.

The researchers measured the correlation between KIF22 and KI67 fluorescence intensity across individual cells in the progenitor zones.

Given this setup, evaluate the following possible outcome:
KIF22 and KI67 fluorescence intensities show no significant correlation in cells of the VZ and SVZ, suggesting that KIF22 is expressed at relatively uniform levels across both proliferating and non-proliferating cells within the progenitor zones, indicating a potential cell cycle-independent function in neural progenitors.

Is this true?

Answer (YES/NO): NO